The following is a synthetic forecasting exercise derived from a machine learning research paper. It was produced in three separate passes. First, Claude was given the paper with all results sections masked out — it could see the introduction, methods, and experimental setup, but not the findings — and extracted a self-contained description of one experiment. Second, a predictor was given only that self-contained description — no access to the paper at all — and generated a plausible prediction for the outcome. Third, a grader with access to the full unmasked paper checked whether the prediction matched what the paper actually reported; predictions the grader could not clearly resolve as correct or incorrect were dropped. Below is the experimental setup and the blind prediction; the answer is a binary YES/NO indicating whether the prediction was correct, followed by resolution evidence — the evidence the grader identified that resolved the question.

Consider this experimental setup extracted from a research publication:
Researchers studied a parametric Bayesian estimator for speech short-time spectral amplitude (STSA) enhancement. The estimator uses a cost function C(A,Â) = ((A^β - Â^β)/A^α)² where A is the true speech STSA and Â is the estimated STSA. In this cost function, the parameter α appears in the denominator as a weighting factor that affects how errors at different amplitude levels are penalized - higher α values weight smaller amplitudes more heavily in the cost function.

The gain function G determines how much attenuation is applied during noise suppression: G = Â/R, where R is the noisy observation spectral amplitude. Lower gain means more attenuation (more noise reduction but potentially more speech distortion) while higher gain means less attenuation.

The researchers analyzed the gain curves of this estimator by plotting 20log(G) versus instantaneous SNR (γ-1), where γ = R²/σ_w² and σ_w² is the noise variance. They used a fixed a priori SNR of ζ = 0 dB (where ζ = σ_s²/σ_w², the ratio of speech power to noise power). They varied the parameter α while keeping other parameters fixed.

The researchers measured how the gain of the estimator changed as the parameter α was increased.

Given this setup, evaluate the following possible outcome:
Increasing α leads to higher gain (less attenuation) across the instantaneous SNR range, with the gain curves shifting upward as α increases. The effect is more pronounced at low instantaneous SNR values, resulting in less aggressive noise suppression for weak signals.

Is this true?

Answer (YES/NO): NO